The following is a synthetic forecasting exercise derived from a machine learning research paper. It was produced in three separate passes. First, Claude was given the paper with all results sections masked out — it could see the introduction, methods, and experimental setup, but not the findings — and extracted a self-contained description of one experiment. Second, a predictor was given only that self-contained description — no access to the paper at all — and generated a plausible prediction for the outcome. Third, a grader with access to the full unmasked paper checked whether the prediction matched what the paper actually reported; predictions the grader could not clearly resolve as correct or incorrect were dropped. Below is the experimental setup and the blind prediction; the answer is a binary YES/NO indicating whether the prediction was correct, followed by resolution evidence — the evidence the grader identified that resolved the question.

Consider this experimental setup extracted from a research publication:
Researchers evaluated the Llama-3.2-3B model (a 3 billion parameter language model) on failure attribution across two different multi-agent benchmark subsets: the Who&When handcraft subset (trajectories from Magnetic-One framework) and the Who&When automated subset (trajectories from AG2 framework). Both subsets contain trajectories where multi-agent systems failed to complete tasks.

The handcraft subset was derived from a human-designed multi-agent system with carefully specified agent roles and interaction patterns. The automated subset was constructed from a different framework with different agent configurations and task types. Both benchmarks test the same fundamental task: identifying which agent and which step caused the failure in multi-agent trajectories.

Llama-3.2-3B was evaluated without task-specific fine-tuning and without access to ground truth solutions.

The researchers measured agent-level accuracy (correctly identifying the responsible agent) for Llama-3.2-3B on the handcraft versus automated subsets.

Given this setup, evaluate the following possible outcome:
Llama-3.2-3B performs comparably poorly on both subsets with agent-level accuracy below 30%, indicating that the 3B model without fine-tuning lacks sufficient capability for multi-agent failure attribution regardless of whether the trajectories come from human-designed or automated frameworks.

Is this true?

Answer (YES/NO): NO